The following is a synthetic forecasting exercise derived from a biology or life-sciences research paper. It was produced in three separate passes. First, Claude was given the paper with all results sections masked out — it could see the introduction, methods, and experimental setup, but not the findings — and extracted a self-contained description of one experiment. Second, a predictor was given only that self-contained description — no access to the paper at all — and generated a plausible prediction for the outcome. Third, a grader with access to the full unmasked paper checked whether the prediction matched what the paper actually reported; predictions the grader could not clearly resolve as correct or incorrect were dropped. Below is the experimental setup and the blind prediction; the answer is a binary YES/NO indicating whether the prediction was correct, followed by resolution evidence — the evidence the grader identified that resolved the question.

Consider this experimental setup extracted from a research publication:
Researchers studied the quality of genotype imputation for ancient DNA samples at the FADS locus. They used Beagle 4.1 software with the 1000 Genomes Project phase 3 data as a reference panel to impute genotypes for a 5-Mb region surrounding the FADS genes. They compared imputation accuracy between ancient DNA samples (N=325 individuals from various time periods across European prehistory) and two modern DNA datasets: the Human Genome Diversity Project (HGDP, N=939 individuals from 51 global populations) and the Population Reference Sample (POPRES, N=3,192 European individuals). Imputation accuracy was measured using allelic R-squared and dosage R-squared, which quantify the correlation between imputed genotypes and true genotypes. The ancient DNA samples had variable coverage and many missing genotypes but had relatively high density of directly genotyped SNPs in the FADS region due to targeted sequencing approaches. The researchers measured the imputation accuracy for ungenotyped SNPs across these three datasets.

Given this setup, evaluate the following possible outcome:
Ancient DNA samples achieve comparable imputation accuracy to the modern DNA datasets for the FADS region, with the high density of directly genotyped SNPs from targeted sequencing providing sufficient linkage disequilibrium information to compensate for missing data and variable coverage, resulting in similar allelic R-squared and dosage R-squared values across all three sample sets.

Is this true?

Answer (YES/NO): NO